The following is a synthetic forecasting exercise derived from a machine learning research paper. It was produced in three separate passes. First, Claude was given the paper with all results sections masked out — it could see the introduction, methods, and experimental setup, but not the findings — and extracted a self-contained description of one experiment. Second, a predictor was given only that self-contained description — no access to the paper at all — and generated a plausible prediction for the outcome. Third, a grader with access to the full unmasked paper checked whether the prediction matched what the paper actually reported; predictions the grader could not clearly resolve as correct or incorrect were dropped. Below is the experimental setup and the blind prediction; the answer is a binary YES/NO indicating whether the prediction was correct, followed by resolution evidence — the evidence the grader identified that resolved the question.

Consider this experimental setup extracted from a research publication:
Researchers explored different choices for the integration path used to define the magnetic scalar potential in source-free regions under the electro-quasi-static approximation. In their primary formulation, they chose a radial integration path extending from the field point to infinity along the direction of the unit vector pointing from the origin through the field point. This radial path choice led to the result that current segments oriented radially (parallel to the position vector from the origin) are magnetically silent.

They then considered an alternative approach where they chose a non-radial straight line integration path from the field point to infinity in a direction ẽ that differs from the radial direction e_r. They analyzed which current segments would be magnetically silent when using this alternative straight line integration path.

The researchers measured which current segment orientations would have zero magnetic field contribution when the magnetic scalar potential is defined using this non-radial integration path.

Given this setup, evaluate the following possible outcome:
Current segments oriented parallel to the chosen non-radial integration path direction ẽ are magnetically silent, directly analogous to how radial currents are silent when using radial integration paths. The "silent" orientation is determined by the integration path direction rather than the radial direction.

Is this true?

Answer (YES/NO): YES